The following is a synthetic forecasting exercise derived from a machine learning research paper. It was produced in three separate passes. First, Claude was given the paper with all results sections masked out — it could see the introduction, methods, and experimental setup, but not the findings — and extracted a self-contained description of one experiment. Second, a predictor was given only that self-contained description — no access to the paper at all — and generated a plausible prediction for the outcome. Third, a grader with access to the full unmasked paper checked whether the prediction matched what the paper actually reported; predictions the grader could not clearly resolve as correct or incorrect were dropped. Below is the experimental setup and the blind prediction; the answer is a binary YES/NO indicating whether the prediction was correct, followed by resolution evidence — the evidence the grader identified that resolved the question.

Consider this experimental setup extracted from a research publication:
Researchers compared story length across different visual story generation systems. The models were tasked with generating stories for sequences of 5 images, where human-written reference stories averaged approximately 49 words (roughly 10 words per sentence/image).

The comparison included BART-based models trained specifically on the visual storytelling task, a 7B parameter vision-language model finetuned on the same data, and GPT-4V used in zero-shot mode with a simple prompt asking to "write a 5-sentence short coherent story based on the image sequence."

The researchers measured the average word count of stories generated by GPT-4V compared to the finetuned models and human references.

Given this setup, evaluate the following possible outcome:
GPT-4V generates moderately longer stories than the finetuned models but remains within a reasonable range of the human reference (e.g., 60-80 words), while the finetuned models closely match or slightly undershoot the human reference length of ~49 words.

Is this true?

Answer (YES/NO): NO